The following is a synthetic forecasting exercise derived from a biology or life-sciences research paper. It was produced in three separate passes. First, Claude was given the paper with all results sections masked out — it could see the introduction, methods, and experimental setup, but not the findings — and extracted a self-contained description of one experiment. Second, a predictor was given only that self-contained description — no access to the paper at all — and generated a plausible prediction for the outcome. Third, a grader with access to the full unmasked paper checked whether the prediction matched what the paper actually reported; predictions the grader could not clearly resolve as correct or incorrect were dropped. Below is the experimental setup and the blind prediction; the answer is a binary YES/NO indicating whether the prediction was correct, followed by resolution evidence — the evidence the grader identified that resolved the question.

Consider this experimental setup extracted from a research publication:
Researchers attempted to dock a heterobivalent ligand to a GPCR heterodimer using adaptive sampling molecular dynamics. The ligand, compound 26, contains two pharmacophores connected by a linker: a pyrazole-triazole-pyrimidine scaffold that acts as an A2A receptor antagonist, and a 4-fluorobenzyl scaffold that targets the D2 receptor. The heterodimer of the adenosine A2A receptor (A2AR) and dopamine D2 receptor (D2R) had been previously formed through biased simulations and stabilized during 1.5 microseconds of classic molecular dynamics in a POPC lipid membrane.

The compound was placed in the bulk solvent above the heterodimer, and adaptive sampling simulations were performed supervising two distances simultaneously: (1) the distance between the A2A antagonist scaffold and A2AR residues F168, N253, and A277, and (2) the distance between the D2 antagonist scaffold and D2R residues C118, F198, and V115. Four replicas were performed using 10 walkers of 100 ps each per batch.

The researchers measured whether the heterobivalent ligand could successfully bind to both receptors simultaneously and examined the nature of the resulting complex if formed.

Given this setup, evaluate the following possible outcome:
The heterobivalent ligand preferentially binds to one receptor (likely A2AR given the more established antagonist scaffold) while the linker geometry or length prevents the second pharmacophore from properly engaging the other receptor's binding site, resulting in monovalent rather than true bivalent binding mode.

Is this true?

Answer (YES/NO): NO